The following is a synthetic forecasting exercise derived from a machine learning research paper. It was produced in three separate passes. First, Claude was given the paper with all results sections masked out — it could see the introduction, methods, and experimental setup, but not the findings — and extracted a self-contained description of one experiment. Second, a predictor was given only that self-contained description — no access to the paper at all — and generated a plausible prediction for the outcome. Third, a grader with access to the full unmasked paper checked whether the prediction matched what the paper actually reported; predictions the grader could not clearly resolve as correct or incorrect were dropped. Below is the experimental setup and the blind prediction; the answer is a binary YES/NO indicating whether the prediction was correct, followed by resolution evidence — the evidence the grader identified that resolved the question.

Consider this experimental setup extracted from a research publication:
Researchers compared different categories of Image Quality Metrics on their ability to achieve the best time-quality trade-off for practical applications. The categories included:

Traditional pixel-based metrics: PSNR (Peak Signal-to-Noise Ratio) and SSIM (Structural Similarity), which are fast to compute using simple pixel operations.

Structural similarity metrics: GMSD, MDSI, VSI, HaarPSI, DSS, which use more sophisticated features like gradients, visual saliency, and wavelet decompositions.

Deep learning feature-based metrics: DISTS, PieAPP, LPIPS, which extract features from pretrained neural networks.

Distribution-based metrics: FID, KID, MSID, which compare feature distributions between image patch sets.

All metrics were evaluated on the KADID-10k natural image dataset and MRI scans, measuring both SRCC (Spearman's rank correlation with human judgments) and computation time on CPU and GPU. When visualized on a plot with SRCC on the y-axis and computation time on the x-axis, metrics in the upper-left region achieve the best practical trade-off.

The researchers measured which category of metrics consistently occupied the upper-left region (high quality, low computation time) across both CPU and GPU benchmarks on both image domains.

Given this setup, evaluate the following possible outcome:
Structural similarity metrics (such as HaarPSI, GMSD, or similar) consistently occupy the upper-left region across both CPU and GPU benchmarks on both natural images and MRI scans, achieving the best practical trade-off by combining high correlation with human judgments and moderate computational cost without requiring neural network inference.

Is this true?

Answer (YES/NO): YES